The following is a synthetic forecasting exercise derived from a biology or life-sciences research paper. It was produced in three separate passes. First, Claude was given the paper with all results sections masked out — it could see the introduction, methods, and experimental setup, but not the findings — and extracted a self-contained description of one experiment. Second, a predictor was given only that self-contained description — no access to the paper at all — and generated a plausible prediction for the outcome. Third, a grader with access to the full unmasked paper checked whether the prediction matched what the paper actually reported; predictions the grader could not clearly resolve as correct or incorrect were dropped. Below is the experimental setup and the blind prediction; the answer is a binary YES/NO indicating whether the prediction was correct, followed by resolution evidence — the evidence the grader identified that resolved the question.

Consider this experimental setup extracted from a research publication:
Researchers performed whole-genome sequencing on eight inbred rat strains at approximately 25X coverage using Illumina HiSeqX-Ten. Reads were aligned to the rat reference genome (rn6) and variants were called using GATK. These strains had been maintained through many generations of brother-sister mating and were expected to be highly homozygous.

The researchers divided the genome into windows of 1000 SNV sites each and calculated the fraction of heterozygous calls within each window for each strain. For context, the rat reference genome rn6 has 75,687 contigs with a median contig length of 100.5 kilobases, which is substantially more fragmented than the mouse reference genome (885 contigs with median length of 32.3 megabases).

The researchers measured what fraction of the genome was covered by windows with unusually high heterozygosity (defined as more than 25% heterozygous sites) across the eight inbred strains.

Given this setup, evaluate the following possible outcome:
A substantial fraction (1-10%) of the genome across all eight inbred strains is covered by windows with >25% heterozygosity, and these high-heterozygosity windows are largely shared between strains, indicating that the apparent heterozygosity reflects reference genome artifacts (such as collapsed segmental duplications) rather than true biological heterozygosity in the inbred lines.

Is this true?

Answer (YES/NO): YES